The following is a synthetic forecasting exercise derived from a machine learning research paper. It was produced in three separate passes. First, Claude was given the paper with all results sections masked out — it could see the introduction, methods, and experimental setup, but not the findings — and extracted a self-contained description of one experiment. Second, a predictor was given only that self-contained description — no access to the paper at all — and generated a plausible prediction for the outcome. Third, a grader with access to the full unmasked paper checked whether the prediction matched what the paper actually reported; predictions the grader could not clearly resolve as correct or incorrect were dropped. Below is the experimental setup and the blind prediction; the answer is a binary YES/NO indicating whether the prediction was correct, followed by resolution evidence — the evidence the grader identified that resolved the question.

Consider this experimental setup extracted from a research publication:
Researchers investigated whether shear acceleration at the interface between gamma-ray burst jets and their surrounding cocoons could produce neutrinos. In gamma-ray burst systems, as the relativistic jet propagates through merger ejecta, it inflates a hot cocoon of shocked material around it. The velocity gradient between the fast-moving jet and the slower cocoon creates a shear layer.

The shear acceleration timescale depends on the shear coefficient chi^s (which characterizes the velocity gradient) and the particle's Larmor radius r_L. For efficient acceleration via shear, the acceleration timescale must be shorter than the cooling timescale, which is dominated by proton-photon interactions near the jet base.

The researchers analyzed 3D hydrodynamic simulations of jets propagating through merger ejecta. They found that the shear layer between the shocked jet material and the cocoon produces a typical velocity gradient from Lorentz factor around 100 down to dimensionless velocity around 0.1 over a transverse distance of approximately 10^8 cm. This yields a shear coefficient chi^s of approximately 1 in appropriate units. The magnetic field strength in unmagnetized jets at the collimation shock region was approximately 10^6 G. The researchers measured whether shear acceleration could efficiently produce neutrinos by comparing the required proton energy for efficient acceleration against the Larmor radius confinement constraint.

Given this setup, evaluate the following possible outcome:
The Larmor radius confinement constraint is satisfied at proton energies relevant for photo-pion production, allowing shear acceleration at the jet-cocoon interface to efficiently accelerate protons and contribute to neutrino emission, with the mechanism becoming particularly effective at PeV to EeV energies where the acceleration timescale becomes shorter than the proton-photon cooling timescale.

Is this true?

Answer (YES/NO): NO